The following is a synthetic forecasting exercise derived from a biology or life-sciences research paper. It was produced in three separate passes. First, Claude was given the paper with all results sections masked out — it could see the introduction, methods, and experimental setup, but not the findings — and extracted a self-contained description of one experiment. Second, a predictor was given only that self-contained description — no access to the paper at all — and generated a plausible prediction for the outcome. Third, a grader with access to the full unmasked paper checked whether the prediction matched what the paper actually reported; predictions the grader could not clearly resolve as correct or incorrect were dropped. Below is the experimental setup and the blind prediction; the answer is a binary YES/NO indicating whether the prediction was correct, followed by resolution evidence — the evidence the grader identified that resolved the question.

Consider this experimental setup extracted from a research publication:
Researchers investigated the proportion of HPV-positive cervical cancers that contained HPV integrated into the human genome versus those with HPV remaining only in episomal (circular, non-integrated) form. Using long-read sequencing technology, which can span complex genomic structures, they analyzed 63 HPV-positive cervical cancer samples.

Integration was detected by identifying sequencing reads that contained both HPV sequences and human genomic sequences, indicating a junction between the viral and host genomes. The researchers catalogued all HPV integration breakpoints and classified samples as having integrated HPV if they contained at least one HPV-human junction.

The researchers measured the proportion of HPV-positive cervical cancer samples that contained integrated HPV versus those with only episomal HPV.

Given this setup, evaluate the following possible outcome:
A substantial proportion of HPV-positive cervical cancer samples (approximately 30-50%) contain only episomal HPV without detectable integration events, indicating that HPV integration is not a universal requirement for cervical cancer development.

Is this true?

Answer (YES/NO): NO